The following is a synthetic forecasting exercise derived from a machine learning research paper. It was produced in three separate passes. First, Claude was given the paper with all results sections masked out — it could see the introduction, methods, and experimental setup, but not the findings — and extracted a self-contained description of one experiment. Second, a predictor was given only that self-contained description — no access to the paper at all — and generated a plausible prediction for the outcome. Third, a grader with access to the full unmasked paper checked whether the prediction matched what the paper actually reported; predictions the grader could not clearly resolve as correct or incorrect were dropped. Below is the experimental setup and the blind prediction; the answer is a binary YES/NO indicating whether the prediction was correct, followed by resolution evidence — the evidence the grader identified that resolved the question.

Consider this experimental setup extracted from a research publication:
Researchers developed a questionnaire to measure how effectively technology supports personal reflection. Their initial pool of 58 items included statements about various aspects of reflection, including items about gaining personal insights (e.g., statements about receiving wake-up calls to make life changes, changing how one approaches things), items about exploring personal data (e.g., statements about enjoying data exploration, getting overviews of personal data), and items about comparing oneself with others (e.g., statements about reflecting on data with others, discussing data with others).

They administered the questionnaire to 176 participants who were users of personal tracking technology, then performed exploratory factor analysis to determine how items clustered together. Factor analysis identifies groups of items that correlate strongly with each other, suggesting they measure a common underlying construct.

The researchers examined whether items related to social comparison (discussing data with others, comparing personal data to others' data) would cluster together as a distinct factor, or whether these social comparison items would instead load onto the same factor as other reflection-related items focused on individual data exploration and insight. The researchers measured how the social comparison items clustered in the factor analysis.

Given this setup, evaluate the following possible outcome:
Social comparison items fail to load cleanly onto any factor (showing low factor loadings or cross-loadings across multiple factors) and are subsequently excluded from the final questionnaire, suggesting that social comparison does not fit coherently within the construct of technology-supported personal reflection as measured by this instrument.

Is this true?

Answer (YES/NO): NO